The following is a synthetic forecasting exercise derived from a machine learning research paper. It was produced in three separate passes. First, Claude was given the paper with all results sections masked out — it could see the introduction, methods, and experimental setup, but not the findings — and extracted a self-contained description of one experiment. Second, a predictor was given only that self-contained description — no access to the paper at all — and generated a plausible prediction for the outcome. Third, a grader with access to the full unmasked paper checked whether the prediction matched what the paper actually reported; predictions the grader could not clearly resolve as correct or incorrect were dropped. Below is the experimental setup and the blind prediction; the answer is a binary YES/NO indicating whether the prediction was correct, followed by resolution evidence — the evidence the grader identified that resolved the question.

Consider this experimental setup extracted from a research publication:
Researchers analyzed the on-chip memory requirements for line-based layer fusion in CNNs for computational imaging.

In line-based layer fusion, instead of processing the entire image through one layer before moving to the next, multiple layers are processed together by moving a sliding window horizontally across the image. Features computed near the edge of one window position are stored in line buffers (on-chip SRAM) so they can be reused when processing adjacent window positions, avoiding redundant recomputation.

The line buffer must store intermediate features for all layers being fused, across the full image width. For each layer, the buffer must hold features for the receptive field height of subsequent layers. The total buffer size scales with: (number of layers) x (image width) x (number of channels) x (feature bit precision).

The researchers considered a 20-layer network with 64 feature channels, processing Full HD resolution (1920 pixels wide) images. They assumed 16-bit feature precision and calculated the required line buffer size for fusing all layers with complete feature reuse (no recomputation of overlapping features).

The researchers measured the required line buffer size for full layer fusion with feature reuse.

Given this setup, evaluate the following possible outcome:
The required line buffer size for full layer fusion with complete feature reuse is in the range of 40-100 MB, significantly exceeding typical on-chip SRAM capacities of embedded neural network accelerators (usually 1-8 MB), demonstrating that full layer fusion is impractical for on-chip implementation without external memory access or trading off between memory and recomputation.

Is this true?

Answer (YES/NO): NO